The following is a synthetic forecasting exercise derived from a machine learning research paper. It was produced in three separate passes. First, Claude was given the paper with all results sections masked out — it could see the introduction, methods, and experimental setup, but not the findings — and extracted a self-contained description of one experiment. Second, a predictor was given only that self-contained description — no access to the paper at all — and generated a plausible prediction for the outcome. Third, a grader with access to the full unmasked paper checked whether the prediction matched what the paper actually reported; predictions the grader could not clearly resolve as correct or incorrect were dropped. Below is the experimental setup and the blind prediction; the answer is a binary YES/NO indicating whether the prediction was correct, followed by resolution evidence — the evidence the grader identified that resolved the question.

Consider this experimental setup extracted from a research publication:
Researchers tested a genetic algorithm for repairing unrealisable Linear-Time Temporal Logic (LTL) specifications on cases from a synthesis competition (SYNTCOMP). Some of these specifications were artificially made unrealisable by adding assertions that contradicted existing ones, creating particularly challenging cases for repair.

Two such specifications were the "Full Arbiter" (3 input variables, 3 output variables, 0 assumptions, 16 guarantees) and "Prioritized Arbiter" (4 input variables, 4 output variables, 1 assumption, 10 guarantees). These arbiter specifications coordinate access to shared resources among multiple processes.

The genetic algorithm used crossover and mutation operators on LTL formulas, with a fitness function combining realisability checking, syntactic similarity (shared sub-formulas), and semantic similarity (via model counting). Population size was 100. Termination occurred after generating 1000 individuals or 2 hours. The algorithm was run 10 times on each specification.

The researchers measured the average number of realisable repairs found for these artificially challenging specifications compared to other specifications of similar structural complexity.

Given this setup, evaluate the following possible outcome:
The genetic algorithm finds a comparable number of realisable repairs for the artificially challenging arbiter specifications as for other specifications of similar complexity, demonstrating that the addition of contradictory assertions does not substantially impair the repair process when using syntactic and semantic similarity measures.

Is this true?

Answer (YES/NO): NO